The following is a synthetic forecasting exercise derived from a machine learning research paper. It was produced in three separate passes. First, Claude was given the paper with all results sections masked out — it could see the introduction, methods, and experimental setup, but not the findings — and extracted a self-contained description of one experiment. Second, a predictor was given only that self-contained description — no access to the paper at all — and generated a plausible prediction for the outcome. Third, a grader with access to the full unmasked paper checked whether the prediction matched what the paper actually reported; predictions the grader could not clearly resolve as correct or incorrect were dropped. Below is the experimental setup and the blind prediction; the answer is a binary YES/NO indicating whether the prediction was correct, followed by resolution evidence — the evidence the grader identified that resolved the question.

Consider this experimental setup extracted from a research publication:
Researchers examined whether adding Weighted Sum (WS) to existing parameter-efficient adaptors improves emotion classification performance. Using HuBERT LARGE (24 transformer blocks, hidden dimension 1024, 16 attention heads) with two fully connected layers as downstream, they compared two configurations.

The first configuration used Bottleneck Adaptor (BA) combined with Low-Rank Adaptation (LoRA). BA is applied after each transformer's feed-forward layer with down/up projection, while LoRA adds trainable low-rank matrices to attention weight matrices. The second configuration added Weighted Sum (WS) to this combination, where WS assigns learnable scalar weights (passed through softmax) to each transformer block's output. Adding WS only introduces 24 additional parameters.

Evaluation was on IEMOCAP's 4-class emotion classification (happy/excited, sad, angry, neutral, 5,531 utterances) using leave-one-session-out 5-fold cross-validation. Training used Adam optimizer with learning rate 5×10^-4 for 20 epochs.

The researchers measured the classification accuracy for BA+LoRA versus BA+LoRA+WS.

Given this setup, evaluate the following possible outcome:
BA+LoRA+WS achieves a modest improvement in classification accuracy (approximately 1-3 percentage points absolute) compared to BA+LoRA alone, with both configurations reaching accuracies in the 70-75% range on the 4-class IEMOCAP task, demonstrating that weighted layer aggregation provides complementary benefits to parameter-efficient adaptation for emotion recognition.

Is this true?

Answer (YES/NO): NO